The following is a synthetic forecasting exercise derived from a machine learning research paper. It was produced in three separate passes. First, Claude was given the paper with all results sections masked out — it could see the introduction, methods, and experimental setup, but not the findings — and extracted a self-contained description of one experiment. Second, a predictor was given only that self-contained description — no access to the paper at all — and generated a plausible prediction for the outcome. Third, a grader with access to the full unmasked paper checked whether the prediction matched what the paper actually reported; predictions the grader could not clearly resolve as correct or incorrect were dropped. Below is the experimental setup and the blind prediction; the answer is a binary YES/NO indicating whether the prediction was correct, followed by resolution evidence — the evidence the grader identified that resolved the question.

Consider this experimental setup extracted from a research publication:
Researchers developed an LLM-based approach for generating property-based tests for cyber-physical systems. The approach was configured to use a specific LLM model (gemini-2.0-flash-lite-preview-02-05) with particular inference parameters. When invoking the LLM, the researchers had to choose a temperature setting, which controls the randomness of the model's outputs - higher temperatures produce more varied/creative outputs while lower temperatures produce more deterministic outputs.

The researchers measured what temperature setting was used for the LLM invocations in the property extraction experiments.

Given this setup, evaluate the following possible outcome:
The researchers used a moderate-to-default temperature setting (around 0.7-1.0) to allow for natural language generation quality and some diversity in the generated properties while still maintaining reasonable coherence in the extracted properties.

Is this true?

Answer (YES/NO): NO